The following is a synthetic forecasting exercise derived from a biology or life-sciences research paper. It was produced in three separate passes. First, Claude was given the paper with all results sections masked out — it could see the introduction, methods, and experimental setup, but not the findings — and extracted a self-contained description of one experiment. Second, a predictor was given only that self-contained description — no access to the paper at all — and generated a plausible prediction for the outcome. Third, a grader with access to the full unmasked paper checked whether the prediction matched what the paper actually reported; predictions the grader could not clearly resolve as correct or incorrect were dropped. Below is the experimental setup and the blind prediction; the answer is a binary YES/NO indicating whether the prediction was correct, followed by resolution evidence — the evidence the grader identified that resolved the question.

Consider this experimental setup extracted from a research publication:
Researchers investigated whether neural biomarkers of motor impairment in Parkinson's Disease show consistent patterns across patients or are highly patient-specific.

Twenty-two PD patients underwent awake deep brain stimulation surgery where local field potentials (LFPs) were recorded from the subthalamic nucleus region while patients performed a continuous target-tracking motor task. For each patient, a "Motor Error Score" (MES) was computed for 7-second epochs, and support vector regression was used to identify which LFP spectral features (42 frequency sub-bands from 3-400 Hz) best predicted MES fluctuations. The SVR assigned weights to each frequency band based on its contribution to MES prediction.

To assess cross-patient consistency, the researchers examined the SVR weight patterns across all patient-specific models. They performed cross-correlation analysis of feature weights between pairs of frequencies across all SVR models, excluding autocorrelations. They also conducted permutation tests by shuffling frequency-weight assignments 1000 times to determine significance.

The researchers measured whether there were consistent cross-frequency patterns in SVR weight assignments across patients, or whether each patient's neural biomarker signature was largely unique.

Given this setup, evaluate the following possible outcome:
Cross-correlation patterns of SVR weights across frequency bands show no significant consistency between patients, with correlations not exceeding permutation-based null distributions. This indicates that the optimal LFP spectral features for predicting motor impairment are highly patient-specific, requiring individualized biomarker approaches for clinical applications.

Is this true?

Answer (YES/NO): NO